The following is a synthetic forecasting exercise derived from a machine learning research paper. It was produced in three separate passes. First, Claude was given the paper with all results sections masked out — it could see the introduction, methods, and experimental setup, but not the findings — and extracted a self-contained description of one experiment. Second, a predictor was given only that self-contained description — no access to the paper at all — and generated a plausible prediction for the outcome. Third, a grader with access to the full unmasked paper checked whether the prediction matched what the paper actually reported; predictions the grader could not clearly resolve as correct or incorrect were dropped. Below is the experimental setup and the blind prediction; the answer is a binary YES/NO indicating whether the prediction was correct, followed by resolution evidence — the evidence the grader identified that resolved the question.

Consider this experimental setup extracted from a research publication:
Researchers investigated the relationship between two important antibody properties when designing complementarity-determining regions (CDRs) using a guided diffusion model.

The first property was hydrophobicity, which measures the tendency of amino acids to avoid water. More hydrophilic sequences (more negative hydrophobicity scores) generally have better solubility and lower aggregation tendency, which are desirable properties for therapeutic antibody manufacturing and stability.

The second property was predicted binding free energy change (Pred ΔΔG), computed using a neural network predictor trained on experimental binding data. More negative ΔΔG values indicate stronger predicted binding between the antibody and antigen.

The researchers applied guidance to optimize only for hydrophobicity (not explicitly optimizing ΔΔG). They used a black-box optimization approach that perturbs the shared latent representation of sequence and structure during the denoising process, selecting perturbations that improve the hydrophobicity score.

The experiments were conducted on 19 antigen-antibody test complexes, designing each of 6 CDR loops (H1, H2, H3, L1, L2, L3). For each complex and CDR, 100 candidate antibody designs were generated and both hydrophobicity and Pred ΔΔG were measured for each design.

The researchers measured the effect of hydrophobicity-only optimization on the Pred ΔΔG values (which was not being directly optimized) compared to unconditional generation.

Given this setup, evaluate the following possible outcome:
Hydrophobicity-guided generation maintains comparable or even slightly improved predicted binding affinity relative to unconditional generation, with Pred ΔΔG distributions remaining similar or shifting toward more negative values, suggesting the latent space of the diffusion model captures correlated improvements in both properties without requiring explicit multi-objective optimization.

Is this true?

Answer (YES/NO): YES